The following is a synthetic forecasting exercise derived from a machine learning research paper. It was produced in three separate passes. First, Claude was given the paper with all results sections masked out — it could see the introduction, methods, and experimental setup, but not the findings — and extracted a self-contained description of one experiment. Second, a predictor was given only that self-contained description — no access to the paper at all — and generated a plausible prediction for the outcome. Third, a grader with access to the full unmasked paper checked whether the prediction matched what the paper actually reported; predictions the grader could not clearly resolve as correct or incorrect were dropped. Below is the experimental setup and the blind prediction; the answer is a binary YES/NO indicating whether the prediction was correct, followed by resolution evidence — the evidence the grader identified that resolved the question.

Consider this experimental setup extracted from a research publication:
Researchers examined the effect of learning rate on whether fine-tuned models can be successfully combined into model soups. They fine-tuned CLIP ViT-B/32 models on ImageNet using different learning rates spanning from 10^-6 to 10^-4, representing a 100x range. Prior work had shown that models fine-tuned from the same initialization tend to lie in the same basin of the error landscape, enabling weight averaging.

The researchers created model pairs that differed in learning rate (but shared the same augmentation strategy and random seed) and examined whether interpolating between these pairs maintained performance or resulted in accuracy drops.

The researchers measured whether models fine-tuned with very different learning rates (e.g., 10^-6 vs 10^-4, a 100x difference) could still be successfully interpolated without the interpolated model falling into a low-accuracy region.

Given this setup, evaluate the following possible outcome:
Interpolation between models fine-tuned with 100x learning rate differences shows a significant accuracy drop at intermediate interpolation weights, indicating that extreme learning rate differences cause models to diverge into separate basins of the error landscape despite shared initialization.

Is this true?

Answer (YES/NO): YES